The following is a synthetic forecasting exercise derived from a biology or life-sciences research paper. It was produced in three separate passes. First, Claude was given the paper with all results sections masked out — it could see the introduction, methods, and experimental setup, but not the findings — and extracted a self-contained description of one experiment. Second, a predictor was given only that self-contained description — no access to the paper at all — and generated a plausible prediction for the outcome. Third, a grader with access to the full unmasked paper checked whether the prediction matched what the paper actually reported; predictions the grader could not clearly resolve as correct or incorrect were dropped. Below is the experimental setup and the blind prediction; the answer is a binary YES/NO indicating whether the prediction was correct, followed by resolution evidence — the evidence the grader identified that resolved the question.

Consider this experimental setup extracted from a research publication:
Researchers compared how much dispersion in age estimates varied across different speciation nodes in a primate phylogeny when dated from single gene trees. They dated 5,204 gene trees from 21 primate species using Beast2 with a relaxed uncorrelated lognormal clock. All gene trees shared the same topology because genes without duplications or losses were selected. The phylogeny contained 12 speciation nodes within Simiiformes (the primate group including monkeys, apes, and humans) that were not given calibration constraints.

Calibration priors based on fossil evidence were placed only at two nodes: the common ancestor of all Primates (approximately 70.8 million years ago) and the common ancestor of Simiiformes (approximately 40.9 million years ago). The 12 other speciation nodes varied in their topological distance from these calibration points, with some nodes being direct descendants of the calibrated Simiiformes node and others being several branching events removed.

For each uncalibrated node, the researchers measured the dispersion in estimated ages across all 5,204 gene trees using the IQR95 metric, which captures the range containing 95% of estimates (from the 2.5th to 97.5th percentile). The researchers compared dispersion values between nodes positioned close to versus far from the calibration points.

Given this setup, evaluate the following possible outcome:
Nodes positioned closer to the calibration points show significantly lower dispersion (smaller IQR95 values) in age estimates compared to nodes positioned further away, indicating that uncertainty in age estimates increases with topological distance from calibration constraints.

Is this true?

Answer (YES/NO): NO